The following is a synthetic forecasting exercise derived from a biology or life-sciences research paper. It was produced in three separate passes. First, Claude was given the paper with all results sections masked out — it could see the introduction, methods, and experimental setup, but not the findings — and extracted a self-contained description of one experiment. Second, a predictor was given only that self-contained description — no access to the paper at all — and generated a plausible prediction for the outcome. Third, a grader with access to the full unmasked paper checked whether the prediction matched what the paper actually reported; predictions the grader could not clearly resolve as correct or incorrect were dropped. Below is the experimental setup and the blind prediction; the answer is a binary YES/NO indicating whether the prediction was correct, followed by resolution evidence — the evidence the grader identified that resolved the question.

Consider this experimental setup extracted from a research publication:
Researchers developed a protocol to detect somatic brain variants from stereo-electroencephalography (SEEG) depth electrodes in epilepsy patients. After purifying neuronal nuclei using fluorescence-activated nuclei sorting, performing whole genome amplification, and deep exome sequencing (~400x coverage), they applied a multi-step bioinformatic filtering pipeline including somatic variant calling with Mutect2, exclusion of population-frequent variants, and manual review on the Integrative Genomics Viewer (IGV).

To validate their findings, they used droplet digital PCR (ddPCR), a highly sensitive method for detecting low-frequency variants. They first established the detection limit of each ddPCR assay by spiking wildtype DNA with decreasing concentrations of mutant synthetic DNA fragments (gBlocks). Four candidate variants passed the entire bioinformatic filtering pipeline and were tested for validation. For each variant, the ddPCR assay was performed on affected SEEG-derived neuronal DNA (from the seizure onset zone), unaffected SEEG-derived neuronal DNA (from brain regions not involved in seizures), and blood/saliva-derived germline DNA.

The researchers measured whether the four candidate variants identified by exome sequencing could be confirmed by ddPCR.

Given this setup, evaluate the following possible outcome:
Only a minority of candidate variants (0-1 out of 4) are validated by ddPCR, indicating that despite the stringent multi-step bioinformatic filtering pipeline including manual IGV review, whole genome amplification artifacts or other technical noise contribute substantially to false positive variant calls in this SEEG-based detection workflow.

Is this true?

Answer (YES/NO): NO